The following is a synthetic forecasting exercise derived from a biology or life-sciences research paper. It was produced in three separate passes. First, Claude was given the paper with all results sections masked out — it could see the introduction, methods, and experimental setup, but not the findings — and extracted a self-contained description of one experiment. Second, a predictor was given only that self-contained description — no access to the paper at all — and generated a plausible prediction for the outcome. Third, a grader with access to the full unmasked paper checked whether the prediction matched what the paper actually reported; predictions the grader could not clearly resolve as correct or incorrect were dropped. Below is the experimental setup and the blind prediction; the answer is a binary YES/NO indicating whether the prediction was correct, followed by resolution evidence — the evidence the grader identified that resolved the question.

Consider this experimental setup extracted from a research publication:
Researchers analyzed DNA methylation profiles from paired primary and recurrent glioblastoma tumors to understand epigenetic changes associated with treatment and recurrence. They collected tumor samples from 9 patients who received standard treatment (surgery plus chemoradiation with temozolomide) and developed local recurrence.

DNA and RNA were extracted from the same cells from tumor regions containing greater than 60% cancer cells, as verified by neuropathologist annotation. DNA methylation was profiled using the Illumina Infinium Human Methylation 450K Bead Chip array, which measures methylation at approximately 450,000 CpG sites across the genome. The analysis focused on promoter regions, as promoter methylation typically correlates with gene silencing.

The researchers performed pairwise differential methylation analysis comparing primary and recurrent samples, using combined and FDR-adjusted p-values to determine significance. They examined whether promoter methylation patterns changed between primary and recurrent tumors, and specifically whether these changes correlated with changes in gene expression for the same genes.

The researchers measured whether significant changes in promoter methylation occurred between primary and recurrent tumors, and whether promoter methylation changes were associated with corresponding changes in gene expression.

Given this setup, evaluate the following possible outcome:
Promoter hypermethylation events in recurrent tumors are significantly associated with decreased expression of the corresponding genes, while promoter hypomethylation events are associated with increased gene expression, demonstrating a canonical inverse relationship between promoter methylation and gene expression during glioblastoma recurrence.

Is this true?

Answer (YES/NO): NO